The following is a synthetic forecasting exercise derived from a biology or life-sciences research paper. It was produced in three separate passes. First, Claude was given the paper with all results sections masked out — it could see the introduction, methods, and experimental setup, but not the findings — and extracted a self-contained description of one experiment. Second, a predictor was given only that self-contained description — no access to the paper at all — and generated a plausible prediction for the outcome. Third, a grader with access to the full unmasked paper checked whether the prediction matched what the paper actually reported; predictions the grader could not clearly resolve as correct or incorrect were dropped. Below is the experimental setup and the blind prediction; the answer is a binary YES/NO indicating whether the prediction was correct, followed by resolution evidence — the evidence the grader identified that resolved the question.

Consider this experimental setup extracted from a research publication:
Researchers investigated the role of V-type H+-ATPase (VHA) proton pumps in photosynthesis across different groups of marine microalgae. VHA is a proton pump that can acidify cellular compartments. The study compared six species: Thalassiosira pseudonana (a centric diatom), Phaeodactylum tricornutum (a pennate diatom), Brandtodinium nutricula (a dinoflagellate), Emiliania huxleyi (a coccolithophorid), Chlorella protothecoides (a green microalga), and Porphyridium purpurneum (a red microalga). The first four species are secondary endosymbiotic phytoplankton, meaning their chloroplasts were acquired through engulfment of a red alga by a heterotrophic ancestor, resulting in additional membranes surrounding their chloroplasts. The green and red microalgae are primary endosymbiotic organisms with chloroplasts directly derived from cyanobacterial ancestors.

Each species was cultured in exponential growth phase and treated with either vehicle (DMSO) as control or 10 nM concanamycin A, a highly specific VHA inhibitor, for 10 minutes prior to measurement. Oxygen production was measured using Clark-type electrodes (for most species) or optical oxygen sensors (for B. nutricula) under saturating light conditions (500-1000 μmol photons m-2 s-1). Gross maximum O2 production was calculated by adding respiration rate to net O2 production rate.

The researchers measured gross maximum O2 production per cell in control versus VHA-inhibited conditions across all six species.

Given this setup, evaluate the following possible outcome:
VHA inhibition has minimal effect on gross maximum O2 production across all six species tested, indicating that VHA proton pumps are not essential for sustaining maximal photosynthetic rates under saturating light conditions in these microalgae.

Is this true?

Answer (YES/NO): NO